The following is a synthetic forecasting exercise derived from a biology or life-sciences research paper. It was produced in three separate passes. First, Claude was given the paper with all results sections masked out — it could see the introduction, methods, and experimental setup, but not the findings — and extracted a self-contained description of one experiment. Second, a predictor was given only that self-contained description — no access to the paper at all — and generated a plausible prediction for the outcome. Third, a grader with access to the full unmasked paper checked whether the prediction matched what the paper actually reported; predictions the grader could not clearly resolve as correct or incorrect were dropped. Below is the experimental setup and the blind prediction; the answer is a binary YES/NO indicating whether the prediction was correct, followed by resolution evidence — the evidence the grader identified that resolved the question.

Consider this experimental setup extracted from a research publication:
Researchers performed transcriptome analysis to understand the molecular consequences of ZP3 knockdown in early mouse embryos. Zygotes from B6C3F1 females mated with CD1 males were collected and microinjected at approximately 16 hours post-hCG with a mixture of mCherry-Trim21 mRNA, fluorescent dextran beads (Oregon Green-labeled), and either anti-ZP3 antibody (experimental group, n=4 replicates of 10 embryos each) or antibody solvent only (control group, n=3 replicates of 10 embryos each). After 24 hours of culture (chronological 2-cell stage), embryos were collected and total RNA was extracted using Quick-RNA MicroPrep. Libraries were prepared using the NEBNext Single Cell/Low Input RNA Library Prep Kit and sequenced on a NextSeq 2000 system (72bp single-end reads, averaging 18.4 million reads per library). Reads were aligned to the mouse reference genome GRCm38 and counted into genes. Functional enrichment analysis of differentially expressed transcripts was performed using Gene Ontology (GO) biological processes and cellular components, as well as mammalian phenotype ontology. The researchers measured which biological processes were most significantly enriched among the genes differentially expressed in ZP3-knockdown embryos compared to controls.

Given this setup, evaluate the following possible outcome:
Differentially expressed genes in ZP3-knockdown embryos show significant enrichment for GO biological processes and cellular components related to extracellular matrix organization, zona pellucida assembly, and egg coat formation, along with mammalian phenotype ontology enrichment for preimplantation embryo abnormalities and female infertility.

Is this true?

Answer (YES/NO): NO